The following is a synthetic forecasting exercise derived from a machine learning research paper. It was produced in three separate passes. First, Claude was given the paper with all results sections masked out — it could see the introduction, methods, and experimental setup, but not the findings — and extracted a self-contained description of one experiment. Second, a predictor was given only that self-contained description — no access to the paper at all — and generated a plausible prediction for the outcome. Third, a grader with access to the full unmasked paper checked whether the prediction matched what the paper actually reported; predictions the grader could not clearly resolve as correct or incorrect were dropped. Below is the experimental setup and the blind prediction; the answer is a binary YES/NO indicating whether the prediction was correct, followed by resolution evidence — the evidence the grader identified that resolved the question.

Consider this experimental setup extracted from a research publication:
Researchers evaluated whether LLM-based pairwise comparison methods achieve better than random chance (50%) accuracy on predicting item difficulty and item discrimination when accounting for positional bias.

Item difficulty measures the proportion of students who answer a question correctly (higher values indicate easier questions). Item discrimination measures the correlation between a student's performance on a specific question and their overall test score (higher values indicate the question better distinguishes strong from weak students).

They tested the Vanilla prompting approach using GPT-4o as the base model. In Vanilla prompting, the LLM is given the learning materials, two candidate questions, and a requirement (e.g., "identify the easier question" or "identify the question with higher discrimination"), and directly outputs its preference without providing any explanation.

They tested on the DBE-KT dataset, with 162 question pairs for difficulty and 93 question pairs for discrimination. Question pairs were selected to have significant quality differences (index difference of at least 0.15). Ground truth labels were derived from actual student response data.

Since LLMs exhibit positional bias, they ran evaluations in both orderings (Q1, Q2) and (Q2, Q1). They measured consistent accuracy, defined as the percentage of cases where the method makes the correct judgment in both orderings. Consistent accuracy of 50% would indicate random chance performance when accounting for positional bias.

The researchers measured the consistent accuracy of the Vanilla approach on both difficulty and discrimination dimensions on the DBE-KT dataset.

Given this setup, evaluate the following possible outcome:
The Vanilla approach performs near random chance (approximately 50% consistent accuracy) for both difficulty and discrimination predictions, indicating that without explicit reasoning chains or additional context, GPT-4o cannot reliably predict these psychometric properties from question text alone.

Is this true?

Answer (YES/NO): YES